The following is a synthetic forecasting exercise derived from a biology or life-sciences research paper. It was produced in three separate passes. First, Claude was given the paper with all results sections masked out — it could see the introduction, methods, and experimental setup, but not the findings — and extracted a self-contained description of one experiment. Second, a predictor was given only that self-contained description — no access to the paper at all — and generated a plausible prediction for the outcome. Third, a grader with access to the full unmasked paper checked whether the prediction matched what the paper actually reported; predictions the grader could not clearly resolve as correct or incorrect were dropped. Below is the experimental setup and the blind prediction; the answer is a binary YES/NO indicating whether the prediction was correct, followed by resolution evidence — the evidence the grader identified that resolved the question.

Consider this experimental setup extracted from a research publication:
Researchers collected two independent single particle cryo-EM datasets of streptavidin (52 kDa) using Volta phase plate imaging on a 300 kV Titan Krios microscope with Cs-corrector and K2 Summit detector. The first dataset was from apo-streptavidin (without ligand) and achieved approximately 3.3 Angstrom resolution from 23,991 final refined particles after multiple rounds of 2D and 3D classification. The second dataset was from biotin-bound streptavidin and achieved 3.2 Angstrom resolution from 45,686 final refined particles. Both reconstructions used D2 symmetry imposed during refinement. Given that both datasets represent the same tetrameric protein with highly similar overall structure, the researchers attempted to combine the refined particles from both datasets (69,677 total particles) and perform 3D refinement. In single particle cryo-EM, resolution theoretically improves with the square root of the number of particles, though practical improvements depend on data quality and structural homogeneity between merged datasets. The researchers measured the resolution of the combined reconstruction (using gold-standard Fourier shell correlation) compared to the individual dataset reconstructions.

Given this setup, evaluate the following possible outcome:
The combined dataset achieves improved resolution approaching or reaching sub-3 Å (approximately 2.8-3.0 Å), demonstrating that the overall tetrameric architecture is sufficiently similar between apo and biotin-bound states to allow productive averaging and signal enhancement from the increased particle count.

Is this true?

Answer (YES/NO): NO